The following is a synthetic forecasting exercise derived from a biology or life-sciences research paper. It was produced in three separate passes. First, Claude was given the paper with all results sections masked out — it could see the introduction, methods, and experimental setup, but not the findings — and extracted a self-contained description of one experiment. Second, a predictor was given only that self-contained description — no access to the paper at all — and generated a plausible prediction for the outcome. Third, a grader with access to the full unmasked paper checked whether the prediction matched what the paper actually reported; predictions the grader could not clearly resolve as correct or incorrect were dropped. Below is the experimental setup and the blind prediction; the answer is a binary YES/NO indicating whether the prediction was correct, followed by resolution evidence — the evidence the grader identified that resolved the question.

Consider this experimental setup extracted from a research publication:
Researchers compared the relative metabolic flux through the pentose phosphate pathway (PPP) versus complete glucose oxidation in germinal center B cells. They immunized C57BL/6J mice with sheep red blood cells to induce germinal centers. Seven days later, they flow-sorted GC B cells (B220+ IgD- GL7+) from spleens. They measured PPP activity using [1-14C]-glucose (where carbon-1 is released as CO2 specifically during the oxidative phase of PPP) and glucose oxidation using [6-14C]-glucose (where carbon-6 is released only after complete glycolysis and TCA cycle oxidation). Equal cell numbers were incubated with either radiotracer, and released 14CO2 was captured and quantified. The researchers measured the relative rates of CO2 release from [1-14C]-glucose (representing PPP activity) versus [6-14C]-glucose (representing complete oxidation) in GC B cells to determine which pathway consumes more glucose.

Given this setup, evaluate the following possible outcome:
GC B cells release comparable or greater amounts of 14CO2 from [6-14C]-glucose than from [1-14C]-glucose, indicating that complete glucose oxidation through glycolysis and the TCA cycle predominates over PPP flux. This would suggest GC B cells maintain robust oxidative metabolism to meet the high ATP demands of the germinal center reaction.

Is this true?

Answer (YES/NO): NO